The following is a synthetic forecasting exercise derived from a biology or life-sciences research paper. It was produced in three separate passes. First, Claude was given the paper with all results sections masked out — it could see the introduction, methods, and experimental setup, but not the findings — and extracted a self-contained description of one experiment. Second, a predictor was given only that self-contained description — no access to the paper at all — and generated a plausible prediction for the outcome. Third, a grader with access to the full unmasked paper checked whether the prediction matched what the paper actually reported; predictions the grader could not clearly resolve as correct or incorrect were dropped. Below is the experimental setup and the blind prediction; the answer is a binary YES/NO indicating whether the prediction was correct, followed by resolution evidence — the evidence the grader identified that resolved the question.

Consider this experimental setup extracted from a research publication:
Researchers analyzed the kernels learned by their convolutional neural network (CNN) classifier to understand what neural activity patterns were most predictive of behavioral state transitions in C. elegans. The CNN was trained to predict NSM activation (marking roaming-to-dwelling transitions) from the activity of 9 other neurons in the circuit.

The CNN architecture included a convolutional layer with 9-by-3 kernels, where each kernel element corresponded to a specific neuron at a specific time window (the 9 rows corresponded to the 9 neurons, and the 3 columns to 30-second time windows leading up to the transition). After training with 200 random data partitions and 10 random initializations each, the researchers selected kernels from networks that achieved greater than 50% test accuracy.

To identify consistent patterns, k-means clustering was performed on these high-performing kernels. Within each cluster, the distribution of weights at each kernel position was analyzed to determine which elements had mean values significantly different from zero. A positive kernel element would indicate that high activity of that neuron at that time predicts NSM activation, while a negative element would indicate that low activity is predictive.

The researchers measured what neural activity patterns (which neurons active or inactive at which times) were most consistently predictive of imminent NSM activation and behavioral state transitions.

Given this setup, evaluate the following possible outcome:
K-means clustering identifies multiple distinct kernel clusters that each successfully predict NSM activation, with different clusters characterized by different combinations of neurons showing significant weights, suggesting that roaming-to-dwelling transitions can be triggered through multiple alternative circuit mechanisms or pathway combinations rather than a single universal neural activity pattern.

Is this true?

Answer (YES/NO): NO